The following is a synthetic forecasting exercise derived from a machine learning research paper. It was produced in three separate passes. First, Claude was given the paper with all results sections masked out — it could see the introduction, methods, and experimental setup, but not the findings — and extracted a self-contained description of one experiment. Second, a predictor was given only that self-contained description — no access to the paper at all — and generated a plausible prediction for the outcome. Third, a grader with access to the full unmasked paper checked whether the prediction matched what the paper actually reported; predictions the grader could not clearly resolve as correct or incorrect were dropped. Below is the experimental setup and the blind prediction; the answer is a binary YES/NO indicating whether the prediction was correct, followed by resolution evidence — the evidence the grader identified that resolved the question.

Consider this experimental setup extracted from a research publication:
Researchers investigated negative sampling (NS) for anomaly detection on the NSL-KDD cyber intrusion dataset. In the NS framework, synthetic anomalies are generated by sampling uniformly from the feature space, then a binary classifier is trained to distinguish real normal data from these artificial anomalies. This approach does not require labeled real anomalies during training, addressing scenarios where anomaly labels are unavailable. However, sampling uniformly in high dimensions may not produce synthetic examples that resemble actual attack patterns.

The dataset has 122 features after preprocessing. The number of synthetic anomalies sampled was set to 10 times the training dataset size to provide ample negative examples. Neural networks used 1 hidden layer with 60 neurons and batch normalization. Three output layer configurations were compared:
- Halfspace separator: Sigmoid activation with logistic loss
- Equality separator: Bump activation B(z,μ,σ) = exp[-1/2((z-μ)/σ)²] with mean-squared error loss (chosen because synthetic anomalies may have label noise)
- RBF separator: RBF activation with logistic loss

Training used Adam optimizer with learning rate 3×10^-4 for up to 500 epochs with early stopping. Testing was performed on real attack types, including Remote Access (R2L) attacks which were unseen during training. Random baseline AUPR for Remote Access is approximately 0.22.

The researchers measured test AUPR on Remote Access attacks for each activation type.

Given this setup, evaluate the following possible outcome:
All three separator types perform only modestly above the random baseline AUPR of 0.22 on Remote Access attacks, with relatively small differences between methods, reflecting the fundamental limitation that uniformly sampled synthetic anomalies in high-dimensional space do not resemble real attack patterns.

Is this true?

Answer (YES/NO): NO